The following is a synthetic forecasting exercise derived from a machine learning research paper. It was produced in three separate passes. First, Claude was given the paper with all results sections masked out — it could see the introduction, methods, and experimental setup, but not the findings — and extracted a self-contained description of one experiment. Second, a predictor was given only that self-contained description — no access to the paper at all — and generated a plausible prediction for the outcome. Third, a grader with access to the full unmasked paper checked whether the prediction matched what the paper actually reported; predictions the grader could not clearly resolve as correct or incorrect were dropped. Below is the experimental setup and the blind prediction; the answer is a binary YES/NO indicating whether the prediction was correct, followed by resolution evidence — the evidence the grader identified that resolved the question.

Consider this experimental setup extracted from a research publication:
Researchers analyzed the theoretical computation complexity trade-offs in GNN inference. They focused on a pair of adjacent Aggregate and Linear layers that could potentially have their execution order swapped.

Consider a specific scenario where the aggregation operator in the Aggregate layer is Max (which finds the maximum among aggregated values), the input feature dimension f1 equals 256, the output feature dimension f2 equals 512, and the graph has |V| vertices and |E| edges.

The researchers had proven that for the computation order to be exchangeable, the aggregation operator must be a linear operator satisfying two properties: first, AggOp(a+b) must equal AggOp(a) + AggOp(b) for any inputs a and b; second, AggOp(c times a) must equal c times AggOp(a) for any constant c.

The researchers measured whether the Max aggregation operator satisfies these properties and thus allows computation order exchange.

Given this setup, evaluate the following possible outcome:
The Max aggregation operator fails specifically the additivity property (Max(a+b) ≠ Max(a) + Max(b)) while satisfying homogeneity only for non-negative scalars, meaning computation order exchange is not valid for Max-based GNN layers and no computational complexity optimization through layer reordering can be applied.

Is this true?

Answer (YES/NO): NO